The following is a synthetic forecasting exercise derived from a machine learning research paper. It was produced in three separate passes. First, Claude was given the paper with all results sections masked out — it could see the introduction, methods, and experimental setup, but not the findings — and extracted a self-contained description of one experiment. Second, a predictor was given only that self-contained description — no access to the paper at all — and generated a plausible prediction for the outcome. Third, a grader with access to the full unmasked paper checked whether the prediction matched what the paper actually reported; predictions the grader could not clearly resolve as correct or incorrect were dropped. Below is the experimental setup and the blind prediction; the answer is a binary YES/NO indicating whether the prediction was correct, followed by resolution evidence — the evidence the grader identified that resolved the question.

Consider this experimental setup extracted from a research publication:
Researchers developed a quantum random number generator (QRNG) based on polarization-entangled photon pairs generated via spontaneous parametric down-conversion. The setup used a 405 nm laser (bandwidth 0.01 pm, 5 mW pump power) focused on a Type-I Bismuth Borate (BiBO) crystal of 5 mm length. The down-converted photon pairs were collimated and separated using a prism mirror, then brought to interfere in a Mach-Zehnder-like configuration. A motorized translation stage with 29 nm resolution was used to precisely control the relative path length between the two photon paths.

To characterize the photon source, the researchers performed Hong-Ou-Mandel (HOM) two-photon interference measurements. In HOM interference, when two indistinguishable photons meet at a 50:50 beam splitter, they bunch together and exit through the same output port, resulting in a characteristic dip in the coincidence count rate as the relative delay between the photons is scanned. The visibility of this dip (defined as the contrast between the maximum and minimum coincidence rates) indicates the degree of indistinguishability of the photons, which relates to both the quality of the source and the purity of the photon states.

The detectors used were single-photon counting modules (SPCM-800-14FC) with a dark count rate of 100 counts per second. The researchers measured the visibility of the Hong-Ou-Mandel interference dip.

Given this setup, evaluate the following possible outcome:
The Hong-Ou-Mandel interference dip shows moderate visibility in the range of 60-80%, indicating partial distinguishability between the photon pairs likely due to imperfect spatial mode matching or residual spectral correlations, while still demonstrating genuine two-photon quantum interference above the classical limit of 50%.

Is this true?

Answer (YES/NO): NO